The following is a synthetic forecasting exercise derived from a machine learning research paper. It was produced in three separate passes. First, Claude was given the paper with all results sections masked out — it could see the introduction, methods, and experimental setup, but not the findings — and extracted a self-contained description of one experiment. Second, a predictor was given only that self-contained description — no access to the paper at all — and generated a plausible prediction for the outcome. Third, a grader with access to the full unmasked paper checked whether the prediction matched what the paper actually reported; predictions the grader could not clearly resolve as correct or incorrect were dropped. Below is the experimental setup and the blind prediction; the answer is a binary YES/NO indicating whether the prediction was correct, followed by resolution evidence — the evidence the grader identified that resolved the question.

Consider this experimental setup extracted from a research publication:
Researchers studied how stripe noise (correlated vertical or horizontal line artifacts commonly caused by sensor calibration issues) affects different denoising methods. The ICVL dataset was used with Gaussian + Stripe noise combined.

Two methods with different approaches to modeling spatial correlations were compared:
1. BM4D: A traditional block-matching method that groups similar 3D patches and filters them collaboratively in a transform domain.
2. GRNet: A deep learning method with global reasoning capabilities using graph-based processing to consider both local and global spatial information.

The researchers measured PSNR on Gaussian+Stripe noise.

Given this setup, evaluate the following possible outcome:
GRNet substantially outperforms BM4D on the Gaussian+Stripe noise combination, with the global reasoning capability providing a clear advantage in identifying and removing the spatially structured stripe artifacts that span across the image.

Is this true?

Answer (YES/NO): NO